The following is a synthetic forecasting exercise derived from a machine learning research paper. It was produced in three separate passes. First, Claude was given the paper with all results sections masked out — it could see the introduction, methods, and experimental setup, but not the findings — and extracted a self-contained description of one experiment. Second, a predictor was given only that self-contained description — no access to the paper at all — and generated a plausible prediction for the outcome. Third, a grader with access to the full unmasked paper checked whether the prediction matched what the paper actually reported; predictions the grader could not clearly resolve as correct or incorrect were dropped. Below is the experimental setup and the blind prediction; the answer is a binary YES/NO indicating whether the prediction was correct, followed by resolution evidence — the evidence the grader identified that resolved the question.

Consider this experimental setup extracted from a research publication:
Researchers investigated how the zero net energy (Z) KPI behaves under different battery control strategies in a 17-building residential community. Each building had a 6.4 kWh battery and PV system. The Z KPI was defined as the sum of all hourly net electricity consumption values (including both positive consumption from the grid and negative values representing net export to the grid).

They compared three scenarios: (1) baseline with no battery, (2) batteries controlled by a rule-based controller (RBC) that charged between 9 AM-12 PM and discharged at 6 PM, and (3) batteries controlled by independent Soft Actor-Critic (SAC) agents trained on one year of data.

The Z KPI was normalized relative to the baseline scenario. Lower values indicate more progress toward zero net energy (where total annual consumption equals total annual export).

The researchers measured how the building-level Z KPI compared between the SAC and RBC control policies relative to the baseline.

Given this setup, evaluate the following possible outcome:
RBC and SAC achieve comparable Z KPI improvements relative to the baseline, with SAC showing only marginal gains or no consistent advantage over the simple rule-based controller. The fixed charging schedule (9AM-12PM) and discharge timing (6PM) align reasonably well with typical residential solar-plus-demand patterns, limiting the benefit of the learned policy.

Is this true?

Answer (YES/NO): NO